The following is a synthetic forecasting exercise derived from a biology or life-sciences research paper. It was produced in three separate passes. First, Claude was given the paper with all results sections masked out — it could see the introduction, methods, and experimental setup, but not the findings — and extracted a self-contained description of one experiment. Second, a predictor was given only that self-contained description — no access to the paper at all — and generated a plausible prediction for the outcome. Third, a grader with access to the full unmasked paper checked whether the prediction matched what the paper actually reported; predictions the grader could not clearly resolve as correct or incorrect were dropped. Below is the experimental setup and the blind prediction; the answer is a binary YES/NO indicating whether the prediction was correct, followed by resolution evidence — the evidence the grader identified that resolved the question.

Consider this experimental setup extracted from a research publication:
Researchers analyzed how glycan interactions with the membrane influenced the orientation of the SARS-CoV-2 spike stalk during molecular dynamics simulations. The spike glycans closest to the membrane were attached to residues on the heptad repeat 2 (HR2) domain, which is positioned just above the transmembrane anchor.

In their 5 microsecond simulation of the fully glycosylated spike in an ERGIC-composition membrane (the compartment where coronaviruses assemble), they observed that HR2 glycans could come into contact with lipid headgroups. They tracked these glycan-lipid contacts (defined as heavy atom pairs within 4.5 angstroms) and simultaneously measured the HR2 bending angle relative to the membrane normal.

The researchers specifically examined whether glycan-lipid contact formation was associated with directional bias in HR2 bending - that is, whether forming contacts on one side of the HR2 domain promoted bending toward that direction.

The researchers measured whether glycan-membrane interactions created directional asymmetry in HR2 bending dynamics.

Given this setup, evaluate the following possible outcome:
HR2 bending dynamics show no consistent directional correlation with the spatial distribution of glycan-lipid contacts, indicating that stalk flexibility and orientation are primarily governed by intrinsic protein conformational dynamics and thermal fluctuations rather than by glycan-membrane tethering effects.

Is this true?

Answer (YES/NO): NO